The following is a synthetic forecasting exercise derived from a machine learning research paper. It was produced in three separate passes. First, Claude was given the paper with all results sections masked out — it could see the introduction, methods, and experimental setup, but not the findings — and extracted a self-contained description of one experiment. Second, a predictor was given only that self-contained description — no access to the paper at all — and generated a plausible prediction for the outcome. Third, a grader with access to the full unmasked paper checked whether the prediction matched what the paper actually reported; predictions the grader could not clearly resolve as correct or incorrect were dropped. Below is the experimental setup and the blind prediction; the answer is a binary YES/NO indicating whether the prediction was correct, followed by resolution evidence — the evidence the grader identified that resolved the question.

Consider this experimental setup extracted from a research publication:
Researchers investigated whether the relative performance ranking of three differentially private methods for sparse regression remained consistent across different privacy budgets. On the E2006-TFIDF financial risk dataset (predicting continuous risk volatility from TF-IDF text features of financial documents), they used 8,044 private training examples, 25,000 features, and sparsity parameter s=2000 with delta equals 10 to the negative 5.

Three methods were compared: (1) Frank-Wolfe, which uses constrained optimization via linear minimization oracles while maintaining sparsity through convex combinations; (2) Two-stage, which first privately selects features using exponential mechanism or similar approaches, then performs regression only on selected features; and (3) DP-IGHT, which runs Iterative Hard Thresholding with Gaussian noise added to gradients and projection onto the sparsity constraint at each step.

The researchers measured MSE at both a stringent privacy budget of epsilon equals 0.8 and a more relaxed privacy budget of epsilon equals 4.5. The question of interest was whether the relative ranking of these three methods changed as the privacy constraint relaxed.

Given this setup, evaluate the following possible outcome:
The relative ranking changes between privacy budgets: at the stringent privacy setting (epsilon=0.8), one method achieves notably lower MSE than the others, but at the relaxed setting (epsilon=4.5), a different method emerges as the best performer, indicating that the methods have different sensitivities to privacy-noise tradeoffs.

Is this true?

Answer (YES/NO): NO